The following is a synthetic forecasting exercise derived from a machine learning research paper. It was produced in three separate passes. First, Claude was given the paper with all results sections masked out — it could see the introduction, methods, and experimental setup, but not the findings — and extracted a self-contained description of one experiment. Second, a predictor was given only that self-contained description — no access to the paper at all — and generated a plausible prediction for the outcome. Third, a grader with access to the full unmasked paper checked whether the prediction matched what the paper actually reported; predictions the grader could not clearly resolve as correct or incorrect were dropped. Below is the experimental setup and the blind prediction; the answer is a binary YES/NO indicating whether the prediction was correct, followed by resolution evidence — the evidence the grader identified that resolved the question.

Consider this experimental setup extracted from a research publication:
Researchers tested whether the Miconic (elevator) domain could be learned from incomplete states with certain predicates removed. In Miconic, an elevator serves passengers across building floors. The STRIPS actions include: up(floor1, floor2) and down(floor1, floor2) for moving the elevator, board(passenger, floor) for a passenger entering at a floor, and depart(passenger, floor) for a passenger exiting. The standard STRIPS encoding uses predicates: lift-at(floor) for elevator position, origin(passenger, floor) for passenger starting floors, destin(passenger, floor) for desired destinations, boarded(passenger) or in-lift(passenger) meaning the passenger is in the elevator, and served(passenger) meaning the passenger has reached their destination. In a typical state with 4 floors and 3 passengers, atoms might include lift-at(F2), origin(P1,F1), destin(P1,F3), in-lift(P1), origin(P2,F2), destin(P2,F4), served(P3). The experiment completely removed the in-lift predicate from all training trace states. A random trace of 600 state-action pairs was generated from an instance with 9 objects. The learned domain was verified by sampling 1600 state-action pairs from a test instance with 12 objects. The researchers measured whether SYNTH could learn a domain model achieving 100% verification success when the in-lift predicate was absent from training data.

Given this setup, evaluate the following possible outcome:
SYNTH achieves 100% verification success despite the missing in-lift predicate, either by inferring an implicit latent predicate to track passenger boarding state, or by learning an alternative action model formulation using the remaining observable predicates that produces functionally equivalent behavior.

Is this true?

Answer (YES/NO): YES